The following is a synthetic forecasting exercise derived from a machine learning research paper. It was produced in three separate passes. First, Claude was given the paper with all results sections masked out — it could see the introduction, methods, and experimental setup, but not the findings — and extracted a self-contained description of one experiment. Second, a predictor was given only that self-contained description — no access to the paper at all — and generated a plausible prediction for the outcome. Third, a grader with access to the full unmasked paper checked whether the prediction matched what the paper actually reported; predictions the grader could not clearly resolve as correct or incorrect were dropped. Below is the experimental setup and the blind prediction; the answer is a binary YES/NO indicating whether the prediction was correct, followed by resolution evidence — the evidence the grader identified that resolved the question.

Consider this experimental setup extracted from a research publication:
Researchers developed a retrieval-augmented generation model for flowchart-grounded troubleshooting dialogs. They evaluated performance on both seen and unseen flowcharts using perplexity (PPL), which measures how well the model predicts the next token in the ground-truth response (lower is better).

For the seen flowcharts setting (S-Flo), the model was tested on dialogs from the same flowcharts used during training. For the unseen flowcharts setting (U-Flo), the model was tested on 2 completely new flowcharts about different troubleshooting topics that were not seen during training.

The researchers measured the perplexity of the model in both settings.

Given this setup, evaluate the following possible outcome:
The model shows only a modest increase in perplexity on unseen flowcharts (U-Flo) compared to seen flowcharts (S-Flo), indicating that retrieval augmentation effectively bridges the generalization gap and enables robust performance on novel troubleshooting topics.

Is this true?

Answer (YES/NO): NO